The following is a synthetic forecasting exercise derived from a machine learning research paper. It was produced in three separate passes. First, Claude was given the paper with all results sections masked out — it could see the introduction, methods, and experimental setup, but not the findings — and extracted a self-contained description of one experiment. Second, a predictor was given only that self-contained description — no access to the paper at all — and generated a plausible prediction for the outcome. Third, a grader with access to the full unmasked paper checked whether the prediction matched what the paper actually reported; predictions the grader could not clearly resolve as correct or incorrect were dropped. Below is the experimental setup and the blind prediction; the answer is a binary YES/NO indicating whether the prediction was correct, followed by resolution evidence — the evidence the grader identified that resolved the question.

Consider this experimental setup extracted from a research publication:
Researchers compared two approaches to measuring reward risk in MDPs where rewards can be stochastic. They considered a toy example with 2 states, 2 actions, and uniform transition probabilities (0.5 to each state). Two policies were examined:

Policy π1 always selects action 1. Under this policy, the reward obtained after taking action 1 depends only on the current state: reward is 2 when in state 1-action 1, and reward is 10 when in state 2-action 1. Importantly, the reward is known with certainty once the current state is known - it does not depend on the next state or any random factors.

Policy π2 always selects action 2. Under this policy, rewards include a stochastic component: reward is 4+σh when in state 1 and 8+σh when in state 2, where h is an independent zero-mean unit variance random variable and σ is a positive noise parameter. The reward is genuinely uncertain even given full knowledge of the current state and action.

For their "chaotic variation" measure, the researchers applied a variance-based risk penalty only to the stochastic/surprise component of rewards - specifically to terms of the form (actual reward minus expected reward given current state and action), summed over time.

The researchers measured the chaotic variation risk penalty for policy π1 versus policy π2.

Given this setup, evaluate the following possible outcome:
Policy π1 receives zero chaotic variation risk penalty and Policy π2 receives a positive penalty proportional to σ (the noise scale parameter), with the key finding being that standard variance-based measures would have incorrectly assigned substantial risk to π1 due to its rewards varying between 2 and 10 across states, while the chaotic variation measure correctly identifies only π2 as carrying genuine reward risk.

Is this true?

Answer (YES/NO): NO